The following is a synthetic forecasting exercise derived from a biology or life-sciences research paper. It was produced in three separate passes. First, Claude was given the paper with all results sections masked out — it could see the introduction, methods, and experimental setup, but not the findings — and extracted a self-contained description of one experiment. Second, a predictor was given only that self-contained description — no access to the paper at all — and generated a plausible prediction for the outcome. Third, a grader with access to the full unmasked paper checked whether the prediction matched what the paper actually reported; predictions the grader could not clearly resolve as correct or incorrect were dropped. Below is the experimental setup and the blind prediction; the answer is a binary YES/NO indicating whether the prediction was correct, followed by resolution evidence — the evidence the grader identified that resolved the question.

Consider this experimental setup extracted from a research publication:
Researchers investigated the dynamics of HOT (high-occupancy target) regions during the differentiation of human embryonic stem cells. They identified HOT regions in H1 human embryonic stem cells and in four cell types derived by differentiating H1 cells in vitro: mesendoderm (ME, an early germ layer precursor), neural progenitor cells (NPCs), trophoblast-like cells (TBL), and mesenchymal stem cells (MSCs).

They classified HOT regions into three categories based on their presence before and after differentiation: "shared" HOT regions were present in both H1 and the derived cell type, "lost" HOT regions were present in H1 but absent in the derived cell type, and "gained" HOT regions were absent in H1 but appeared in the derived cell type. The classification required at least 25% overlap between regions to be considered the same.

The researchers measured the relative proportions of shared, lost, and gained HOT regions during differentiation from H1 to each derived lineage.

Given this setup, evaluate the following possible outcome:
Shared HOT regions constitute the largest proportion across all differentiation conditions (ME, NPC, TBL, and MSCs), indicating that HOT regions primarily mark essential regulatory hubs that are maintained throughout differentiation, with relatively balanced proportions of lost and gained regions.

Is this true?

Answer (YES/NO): NO